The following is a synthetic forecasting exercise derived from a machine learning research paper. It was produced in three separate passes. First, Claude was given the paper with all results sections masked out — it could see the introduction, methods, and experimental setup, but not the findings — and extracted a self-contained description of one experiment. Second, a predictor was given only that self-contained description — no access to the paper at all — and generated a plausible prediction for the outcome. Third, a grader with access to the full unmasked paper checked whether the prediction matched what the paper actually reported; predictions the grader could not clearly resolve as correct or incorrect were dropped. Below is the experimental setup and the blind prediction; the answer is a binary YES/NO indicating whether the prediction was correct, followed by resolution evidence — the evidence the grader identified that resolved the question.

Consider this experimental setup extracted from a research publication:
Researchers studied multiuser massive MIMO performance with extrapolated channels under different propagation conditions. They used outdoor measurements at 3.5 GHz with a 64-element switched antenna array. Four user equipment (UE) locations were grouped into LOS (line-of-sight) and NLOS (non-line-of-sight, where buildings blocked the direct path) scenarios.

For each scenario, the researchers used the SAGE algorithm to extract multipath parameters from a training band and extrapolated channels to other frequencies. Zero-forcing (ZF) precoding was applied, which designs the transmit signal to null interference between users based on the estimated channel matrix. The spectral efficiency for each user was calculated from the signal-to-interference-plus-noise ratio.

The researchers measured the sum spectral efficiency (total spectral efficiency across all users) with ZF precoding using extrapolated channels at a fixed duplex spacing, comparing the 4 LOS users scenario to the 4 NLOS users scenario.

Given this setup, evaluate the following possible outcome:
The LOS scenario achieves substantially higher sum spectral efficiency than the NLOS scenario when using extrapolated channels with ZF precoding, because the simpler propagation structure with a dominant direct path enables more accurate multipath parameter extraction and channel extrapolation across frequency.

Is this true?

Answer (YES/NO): YES